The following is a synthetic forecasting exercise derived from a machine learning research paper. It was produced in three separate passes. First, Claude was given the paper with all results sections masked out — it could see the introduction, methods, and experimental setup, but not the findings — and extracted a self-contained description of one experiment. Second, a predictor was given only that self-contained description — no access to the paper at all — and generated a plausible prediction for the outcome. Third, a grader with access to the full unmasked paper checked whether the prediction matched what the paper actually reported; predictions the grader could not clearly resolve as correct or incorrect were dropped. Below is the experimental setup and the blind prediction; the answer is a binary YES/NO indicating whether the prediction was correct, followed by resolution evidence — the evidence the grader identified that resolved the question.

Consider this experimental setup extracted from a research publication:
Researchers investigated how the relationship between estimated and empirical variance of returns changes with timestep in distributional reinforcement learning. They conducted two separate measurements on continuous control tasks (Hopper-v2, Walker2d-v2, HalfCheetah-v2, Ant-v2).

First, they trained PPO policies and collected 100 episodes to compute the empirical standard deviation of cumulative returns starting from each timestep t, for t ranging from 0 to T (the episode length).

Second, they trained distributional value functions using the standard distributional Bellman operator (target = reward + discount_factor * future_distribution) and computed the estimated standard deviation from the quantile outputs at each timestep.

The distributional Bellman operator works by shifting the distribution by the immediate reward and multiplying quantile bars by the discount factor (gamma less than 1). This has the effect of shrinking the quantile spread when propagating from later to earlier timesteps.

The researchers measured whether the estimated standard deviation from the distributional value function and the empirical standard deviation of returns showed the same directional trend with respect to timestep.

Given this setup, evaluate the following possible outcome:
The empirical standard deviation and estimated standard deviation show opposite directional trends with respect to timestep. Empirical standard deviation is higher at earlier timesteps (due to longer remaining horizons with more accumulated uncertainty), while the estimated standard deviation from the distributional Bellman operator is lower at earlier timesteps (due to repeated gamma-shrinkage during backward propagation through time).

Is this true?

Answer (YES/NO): YES